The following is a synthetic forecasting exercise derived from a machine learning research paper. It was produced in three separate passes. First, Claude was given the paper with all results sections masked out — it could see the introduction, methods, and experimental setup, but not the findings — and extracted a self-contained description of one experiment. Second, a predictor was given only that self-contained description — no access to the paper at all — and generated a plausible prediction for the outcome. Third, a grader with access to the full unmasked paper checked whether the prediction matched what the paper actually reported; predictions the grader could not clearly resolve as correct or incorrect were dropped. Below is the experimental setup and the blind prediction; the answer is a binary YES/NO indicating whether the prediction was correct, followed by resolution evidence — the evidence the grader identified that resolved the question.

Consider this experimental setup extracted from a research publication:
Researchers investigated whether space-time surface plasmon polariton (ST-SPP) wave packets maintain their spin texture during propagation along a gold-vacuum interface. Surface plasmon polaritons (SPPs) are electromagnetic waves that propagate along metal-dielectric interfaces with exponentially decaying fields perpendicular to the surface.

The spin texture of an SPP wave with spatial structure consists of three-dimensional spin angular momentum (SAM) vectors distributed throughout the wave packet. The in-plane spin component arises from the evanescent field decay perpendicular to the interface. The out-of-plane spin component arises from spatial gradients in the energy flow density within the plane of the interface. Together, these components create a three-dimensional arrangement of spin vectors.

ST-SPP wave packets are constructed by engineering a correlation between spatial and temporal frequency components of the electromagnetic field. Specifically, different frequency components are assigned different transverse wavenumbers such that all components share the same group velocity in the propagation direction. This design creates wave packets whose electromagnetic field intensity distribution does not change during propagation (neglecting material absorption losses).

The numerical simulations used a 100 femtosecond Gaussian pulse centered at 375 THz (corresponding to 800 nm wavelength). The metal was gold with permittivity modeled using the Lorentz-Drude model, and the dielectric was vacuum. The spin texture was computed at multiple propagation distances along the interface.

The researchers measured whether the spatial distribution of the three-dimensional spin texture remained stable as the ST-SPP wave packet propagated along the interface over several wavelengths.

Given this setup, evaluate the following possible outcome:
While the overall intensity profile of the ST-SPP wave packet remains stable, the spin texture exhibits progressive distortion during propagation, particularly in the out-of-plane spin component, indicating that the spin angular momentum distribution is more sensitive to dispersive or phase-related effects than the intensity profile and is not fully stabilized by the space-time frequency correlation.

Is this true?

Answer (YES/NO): NO